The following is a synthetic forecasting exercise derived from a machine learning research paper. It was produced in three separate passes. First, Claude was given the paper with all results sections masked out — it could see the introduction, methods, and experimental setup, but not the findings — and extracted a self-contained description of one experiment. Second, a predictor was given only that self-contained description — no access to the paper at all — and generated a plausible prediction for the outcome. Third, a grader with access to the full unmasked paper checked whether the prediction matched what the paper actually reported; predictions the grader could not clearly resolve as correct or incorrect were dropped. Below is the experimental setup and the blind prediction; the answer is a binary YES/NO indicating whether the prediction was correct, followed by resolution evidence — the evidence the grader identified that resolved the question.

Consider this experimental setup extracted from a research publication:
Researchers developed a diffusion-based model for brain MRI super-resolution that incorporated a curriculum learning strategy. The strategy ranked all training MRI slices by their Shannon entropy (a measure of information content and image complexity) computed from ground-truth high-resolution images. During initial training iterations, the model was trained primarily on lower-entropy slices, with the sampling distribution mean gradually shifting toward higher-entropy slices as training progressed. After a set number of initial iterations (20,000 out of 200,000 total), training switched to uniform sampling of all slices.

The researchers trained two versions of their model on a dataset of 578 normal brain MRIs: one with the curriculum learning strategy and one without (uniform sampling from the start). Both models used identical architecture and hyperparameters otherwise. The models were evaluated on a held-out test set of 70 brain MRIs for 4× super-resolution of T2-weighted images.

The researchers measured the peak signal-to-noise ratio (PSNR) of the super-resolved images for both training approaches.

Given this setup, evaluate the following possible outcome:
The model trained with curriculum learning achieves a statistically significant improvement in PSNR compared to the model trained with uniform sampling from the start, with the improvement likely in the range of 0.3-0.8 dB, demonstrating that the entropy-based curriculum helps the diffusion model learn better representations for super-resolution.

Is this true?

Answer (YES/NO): NO